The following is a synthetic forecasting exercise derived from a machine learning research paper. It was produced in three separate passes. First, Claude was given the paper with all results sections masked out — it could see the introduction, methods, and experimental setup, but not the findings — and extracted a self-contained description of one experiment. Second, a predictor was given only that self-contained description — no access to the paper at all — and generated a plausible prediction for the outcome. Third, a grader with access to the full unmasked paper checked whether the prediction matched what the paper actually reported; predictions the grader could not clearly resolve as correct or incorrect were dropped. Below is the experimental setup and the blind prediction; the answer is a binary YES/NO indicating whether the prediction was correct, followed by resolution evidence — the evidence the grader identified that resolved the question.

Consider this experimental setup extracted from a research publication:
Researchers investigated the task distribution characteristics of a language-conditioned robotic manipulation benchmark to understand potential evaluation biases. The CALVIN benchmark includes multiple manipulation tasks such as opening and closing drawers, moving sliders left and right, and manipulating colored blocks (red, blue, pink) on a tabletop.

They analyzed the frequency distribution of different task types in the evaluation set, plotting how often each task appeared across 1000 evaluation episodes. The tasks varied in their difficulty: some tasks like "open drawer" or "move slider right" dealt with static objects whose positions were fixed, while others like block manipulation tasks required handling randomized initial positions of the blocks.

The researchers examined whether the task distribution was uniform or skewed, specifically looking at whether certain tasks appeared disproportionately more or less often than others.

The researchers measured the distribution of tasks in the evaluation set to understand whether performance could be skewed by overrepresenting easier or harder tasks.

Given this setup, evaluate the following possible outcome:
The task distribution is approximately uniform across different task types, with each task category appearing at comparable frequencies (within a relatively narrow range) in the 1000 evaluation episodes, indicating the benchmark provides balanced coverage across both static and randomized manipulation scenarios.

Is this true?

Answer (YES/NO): NO